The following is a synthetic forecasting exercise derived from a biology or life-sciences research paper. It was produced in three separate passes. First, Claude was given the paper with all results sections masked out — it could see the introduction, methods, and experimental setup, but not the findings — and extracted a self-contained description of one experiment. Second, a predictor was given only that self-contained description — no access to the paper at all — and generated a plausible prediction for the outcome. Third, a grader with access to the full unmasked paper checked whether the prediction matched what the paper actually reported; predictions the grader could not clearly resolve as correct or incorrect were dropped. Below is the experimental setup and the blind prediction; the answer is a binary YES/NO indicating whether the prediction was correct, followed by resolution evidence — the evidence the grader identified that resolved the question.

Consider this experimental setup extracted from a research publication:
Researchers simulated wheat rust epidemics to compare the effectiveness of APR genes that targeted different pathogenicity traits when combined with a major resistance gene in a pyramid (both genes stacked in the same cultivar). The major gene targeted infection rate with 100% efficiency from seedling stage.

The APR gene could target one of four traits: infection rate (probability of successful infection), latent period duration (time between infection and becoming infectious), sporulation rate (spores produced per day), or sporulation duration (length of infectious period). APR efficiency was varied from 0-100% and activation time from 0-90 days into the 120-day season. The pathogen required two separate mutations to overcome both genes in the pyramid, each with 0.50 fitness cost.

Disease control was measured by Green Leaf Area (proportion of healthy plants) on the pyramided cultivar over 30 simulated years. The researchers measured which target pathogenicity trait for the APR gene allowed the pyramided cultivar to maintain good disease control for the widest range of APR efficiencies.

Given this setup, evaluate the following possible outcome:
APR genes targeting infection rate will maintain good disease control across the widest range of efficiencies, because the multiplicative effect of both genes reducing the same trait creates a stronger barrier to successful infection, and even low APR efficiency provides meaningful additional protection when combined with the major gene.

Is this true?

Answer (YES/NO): NO